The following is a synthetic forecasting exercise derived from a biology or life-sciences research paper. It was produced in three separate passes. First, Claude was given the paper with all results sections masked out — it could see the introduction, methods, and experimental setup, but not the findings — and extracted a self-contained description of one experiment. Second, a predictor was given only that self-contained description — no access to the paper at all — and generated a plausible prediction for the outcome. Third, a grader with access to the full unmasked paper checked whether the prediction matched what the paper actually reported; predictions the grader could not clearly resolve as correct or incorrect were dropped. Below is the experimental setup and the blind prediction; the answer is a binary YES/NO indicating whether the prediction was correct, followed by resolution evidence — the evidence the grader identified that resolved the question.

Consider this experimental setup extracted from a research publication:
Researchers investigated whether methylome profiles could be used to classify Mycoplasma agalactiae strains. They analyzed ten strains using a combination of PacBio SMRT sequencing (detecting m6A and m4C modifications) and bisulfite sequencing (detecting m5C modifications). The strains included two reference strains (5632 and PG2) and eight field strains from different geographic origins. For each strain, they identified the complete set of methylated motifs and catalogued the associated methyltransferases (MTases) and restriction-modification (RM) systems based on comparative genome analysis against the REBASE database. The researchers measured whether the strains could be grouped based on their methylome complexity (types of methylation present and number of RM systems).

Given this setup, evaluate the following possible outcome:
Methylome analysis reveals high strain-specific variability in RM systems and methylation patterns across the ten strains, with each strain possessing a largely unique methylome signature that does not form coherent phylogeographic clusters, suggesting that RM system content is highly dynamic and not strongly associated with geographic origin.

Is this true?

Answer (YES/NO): NO